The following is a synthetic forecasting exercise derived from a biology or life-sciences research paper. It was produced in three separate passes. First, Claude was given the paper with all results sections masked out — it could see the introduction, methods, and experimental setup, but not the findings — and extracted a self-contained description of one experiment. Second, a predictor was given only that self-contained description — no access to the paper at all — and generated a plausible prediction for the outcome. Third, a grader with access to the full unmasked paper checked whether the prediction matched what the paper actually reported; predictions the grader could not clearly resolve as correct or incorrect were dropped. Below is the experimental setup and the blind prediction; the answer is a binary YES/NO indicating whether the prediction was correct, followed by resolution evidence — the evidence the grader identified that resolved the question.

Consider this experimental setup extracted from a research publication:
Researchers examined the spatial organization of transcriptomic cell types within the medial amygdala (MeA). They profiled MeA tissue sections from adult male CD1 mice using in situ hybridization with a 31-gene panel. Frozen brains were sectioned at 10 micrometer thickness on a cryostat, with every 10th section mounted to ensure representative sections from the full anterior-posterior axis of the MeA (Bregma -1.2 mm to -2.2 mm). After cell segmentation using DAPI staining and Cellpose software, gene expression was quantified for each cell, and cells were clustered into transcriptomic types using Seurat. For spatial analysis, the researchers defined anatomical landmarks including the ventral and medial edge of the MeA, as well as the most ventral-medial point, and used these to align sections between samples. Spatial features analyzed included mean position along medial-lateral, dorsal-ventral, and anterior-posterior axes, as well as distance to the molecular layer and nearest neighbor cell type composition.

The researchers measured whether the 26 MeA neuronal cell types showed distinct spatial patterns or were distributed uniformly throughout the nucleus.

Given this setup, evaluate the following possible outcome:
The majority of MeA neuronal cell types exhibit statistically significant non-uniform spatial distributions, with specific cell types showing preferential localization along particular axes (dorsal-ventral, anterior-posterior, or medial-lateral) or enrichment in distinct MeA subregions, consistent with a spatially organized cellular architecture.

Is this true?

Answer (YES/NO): YES